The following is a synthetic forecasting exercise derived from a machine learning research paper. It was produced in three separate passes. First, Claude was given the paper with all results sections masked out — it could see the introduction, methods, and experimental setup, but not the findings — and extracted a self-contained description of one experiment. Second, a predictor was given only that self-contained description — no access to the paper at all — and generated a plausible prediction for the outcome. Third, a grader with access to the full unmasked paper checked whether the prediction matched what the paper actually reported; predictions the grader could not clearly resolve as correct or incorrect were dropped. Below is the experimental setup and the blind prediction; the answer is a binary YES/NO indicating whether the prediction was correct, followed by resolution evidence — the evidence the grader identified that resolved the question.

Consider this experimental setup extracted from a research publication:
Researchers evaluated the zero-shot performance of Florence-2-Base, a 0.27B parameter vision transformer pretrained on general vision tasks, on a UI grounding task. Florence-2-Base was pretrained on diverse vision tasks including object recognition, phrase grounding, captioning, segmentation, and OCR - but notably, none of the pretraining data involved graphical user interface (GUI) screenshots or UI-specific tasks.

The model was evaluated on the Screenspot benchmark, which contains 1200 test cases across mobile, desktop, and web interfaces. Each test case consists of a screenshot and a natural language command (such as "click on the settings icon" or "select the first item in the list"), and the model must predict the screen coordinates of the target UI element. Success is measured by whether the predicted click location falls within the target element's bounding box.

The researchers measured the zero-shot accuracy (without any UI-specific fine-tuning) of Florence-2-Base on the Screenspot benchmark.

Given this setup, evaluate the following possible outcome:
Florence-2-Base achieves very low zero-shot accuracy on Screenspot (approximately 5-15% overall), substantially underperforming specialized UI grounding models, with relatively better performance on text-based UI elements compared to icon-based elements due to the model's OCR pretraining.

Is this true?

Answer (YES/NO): NO